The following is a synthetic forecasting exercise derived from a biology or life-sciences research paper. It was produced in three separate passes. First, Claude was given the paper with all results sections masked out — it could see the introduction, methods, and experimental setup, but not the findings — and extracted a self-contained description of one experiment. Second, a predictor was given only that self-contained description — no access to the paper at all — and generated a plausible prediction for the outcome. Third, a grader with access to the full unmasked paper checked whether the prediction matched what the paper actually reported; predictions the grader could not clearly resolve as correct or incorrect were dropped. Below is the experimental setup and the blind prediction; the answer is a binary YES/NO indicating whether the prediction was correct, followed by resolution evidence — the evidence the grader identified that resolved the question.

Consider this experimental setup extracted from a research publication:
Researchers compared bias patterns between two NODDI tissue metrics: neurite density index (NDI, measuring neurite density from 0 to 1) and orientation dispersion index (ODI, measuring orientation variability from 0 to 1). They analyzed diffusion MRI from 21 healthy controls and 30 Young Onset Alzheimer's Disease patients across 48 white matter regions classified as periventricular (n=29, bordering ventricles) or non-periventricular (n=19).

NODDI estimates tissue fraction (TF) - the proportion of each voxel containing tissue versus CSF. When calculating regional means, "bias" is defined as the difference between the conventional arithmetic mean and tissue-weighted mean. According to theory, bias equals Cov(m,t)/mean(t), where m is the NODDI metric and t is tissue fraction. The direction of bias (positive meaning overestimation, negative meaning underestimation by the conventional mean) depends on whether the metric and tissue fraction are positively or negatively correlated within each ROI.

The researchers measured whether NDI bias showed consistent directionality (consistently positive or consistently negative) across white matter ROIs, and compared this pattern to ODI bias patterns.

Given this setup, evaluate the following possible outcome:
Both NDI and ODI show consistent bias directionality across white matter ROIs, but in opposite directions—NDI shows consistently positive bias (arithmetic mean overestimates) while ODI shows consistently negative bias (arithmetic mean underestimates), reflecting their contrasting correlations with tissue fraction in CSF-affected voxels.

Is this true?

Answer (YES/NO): NO